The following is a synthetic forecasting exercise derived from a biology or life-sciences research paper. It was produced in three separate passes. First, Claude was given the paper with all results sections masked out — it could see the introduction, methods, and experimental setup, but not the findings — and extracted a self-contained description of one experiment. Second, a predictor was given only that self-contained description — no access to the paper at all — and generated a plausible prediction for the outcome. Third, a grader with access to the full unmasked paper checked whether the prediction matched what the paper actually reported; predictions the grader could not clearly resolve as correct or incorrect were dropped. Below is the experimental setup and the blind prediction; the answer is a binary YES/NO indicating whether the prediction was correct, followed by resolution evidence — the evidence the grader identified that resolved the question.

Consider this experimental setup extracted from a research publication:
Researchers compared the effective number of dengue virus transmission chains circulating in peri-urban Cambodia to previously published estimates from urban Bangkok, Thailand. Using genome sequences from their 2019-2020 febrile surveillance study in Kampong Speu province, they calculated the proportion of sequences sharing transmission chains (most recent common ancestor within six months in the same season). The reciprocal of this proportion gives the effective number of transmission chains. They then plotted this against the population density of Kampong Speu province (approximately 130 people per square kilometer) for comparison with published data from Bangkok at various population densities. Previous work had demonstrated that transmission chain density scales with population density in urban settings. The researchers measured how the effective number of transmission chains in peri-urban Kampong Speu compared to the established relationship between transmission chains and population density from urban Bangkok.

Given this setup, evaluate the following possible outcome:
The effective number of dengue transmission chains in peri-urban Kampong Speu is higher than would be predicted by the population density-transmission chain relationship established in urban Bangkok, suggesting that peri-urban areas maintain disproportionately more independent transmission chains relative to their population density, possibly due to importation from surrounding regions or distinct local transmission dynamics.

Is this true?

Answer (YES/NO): NO